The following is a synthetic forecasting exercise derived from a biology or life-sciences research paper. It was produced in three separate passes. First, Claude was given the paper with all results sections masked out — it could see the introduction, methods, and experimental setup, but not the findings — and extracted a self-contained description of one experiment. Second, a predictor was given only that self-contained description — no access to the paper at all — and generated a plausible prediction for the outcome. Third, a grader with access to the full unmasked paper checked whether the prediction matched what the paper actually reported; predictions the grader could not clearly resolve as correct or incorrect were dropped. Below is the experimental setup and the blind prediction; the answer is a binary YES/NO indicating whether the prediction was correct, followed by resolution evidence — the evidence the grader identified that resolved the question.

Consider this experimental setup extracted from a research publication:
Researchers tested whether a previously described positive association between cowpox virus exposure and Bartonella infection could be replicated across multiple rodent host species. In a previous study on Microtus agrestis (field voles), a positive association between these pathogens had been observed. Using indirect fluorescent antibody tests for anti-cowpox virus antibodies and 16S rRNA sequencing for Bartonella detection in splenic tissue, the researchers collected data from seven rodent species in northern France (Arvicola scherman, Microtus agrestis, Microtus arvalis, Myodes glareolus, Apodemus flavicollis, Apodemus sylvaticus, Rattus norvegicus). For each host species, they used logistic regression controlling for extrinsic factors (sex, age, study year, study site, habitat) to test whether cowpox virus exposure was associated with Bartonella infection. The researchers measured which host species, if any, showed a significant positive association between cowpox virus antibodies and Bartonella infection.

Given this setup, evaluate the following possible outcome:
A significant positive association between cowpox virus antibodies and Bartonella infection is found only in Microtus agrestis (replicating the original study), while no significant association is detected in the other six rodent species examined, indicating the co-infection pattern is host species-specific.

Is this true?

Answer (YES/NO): NO